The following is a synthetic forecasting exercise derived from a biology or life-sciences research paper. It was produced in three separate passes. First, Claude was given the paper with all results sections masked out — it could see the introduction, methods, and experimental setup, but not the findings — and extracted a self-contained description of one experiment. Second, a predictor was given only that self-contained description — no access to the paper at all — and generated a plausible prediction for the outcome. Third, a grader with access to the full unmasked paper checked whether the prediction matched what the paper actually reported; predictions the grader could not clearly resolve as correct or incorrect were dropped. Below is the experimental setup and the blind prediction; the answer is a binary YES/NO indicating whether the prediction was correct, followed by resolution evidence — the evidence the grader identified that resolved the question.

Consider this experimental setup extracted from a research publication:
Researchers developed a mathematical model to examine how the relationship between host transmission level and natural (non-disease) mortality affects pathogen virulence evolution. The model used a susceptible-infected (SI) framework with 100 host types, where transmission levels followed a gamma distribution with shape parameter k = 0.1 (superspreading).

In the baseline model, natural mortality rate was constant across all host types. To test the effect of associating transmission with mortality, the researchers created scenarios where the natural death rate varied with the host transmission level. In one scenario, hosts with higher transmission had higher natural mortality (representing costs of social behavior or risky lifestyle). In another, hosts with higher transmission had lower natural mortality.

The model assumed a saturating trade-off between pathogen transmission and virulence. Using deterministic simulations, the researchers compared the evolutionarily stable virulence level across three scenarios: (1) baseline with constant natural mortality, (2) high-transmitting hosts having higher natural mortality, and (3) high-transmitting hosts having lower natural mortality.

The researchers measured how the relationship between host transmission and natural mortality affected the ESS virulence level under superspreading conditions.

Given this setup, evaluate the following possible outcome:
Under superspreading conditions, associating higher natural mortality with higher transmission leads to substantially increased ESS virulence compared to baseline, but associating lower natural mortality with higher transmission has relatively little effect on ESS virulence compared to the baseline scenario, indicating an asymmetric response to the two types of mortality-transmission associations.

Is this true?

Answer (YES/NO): NO